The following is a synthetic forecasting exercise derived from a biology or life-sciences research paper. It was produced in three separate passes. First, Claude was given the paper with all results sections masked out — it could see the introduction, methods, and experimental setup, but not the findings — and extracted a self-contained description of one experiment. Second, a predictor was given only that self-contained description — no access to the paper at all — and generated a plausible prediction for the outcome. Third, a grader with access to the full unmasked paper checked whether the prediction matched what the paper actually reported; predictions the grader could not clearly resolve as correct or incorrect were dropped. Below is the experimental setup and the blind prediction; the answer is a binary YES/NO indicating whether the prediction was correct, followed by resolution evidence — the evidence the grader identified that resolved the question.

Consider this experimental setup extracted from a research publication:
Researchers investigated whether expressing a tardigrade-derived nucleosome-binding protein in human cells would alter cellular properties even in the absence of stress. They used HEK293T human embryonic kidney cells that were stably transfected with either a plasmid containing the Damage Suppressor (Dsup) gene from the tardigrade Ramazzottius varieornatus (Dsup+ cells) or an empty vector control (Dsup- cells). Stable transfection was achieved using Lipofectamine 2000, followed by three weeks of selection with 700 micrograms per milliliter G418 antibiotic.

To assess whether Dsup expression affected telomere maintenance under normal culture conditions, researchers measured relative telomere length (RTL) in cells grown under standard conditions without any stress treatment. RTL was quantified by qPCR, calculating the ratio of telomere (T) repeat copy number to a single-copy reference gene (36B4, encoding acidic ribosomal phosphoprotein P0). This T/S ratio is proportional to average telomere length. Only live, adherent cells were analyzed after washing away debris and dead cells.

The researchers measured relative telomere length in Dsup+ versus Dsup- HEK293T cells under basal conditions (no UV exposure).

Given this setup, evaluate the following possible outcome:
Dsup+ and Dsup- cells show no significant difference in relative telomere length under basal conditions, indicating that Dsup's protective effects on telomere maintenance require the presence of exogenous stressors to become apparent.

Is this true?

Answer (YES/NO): YES